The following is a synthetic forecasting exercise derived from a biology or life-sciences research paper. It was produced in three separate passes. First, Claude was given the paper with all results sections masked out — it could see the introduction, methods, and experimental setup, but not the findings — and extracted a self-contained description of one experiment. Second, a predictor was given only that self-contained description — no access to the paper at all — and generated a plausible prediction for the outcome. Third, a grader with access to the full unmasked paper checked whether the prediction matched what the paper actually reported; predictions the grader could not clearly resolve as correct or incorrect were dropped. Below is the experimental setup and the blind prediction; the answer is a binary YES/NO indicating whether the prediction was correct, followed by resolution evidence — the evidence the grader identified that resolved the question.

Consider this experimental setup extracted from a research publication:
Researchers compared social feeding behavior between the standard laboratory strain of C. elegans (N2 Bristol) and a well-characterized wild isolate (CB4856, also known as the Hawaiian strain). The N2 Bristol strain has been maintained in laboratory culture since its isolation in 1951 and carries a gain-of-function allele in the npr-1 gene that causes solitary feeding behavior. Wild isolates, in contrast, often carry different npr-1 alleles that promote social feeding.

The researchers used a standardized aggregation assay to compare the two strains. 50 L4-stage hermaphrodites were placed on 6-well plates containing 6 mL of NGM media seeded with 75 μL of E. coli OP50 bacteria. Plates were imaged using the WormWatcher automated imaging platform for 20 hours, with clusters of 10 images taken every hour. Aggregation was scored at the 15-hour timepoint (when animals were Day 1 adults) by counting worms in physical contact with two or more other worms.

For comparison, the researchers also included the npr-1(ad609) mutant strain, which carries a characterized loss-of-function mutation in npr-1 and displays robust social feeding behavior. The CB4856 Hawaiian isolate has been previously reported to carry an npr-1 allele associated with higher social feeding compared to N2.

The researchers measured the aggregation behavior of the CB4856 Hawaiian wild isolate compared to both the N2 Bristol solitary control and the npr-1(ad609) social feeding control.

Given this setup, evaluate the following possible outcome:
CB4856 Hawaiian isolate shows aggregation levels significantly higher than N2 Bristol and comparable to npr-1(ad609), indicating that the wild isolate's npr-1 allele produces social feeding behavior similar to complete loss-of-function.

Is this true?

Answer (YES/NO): NO